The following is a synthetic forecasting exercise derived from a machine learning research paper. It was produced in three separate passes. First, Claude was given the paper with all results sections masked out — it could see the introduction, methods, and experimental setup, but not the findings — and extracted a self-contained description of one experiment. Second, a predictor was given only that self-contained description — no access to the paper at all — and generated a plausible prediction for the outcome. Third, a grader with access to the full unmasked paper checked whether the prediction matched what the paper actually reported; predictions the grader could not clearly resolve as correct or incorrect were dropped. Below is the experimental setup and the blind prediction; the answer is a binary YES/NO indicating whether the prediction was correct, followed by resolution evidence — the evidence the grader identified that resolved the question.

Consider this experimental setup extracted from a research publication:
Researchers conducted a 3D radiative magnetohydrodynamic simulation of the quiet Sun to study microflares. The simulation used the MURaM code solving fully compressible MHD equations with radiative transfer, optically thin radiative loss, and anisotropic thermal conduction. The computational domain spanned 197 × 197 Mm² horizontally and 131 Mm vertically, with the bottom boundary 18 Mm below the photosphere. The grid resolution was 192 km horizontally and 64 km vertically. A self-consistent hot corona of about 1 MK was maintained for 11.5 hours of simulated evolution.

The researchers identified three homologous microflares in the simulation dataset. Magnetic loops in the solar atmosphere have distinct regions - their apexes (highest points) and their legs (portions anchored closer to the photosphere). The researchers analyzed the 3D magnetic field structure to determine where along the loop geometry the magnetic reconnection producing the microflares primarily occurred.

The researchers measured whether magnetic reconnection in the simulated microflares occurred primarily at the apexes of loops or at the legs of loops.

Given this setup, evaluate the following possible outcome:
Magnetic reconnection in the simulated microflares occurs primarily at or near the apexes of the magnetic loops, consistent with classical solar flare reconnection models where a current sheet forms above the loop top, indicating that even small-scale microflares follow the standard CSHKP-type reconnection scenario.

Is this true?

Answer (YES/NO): NO